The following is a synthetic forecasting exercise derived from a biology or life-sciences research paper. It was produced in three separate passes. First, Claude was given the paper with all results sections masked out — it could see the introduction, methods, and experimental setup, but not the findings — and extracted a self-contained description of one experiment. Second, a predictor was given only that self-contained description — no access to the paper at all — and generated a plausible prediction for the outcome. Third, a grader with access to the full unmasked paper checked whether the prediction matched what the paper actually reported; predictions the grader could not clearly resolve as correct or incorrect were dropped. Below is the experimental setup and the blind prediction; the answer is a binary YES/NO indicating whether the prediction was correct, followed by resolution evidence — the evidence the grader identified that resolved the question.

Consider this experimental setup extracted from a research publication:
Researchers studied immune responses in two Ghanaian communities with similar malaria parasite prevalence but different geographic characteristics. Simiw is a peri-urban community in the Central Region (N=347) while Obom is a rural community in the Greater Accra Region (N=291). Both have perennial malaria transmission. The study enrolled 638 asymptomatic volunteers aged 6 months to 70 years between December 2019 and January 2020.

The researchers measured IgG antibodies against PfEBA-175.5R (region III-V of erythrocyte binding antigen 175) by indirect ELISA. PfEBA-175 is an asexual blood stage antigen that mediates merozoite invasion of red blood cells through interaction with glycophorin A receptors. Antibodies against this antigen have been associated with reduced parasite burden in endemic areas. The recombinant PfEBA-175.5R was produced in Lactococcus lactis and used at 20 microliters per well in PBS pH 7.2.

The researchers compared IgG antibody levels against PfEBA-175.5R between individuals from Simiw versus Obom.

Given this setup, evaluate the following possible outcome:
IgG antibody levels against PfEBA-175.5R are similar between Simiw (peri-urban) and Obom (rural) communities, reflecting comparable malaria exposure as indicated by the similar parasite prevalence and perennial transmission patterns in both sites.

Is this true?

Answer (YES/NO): YES